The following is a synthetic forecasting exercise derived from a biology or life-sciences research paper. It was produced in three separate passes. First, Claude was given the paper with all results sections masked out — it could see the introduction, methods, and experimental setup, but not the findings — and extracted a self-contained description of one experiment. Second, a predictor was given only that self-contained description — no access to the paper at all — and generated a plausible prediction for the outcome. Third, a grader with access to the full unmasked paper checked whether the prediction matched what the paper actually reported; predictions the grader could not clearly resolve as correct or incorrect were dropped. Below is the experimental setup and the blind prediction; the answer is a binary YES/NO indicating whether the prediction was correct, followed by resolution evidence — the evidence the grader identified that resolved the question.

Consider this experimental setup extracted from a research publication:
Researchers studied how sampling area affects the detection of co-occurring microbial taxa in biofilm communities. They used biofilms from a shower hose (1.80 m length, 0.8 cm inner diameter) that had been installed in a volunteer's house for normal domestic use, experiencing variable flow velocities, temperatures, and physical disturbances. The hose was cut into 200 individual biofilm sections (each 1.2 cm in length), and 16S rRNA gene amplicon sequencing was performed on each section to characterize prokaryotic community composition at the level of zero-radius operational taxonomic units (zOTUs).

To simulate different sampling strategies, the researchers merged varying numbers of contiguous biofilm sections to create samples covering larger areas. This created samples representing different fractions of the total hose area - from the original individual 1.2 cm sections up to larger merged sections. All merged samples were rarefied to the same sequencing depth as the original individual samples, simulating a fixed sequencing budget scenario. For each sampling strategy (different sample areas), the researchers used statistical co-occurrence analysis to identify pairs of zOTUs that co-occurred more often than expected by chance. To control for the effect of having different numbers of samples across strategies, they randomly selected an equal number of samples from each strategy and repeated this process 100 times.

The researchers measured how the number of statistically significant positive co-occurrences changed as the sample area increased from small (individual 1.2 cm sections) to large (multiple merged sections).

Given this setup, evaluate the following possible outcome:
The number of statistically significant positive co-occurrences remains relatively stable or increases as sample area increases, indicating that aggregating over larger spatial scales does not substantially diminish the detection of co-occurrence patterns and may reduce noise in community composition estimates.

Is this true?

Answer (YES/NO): NO